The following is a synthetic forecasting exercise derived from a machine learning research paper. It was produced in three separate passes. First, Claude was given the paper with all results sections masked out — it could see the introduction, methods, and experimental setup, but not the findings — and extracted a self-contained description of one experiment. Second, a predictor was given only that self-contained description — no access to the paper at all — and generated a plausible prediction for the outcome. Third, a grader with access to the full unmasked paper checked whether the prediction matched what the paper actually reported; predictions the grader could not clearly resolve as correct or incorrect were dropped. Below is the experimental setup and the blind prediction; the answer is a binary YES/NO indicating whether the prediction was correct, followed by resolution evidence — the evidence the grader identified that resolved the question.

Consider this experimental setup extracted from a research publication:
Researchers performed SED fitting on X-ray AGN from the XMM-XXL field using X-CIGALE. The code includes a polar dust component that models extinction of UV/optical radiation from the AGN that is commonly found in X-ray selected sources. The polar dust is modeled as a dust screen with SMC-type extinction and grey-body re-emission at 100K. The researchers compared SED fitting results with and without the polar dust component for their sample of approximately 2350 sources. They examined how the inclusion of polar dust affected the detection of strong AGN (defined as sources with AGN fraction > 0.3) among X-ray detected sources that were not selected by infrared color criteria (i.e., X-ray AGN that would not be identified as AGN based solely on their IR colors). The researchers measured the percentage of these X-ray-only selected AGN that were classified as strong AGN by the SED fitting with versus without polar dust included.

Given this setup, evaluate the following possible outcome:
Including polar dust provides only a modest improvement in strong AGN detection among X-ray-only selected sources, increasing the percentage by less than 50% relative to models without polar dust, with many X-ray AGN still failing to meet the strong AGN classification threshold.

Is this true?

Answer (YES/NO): YES